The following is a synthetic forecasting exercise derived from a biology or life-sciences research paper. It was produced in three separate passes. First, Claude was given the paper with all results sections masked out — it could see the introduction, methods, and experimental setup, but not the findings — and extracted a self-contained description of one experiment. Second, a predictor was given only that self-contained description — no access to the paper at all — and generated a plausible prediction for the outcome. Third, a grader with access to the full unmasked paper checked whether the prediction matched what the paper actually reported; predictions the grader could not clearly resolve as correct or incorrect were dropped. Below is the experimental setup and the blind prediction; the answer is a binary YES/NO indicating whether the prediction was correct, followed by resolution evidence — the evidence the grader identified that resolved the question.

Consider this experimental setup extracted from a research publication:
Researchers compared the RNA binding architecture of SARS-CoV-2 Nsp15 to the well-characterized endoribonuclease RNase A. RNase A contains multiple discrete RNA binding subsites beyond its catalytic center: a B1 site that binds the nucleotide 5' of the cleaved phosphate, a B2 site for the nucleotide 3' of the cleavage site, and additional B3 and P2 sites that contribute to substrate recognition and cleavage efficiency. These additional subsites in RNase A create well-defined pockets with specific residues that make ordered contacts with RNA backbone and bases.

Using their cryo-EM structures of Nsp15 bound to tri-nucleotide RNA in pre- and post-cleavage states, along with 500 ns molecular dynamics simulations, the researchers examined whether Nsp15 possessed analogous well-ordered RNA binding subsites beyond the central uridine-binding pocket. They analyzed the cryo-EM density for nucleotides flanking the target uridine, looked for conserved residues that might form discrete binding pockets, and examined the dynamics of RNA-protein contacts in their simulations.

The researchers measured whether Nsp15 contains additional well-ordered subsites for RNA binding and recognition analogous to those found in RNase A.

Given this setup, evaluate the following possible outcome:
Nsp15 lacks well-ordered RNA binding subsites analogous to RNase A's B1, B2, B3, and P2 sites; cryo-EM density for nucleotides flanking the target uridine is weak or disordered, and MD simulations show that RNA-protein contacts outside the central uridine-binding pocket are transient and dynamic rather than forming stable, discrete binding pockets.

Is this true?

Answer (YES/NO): YES